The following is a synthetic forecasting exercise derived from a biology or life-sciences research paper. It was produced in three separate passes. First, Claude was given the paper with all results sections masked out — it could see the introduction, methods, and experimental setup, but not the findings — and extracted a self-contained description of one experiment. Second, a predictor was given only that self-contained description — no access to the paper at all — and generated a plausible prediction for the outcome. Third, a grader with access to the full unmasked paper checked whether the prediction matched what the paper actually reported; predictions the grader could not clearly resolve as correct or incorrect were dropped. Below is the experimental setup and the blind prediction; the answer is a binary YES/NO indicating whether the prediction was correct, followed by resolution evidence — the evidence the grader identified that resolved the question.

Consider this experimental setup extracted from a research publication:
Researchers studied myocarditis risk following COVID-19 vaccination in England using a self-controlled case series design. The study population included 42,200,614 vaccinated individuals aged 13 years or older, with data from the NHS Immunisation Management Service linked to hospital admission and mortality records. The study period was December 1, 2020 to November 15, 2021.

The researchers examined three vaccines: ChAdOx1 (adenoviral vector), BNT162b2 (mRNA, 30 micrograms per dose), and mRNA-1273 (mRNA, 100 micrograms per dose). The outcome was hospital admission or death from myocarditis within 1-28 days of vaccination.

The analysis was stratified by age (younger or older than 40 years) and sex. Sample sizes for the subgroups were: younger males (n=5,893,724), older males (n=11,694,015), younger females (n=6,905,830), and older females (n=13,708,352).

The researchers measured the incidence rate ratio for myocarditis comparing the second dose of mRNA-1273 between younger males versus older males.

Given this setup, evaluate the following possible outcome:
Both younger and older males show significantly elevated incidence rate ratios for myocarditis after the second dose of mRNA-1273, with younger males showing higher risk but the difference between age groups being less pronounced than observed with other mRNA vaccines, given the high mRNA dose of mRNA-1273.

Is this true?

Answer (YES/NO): NO